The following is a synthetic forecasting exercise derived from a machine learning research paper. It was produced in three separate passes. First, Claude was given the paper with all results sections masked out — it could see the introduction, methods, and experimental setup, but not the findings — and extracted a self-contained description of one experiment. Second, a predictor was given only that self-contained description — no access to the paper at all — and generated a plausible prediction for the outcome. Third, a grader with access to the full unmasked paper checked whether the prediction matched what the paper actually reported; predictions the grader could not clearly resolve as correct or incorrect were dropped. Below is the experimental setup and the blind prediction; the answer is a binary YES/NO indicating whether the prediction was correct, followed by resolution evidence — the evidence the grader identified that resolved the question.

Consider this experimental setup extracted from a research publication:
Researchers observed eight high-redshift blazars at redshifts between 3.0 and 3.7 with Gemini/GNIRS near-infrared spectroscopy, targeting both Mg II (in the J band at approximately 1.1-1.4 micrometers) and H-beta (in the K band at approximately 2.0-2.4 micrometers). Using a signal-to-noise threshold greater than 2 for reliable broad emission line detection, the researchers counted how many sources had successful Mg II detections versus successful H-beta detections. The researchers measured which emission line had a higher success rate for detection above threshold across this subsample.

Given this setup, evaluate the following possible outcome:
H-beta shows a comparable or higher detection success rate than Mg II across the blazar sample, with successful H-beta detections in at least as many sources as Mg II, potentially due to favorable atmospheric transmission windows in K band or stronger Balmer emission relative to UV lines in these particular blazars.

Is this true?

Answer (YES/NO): NO